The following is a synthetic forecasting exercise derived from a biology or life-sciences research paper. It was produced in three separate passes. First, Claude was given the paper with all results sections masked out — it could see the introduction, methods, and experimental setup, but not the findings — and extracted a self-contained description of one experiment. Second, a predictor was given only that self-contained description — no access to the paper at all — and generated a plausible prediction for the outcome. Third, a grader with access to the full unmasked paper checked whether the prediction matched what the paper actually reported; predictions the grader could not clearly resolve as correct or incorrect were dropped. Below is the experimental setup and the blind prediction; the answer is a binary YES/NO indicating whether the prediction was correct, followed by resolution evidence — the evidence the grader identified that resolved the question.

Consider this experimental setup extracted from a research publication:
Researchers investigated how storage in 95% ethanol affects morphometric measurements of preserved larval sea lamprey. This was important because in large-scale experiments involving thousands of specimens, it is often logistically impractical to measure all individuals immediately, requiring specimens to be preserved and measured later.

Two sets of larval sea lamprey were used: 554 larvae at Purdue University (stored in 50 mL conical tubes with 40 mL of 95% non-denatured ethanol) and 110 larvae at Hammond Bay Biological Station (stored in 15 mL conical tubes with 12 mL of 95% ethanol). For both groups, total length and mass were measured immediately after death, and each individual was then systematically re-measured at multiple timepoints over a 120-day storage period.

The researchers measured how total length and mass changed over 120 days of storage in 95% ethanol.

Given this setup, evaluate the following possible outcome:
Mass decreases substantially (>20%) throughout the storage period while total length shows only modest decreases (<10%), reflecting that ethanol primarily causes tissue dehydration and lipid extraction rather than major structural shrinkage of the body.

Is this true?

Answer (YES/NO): YES